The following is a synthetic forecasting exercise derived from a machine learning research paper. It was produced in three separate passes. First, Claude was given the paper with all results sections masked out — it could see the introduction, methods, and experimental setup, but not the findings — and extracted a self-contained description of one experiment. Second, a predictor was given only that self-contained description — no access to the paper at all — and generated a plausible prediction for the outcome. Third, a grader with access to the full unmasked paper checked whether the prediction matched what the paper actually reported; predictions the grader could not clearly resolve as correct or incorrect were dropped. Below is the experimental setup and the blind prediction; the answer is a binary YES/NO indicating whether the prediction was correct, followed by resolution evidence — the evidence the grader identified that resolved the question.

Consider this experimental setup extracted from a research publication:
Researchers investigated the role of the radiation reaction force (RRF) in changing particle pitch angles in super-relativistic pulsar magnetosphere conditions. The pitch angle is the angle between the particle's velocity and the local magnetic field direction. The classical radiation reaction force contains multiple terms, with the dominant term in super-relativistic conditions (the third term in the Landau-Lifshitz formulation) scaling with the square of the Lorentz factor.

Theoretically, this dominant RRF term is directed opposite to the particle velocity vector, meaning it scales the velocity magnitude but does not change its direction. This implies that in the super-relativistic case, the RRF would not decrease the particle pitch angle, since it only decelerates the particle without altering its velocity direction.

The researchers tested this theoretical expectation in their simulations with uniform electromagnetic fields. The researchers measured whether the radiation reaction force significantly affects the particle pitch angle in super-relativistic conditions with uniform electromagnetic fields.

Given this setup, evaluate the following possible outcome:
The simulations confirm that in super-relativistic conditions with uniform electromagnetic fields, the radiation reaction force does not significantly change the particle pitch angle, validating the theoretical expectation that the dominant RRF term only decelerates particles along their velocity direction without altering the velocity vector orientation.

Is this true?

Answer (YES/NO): YES